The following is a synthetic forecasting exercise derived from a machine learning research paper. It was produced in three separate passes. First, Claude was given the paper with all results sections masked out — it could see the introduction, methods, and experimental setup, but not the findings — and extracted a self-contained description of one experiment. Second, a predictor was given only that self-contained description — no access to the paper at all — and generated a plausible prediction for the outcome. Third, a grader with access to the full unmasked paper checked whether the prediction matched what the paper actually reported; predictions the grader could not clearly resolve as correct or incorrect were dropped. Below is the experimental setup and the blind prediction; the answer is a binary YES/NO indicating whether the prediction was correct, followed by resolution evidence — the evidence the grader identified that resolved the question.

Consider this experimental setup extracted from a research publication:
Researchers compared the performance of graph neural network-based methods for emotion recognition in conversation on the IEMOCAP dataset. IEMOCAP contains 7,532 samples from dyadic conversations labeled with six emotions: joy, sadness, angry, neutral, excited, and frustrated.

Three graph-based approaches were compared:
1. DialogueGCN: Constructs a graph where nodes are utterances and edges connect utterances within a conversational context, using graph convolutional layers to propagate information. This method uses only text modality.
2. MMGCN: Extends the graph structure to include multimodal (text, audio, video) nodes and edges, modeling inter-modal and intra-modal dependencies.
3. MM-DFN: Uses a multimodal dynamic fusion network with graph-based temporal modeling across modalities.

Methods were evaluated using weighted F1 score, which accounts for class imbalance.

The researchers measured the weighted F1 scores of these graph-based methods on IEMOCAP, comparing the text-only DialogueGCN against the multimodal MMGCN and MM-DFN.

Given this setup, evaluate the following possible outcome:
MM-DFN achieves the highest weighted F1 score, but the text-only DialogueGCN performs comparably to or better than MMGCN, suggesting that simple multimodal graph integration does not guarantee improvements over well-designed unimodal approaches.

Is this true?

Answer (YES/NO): NO